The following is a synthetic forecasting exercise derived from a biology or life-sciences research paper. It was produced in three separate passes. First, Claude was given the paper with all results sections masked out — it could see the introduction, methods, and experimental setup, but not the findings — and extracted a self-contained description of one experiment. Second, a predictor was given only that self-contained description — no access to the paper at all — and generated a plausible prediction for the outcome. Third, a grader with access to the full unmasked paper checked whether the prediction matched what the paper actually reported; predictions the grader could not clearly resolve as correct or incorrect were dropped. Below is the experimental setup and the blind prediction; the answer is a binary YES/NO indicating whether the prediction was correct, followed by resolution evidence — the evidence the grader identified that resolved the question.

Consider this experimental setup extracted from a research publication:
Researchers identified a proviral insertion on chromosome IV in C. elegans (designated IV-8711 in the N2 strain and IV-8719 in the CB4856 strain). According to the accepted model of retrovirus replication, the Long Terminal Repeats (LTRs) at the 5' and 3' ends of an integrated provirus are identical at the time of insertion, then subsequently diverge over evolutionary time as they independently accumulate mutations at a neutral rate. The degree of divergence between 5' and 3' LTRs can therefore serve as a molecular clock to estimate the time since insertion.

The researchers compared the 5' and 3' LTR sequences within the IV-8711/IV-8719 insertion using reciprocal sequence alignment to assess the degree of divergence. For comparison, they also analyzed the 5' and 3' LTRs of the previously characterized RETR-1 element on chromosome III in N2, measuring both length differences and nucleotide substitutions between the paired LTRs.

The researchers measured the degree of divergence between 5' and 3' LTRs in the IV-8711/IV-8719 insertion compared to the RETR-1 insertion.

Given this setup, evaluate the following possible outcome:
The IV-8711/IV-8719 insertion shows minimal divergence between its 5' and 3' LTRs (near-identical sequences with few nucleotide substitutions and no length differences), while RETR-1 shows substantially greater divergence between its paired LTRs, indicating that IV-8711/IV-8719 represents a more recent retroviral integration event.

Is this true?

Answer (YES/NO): YES